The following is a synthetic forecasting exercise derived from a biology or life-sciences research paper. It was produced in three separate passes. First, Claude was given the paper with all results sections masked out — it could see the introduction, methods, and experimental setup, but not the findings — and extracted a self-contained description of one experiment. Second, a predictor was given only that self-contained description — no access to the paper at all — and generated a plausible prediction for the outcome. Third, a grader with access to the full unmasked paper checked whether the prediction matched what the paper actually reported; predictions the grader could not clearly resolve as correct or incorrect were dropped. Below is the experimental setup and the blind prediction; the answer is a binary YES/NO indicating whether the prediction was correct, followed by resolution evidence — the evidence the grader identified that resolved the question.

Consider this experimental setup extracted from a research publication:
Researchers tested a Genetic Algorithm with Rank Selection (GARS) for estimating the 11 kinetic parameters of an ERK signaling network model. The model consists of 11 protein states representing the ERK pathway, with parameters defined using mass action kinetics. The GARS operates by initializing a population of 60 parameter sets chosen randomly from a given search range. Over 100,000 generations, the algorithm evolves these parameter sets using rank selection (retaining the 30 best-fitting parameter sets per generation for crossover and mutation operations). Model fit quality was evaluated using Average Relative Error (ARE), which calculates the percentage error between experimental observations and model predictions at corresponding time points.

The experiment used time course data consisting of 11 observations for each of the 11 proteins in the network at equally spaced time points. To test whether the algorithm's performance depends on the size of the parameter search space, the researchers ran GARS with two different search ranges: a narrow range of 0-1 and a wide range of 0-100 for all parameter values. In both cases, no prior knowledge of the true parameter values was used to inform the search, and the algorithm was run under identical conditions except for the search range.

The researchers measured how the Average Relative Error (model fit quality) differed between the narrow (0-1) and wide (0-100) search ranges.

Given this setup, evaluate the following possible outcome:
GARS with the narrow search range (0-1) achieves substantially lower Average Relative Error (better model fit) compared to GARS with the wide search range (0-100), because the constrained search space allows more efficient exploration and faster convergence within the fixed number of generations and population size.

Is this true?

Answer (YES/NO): NO